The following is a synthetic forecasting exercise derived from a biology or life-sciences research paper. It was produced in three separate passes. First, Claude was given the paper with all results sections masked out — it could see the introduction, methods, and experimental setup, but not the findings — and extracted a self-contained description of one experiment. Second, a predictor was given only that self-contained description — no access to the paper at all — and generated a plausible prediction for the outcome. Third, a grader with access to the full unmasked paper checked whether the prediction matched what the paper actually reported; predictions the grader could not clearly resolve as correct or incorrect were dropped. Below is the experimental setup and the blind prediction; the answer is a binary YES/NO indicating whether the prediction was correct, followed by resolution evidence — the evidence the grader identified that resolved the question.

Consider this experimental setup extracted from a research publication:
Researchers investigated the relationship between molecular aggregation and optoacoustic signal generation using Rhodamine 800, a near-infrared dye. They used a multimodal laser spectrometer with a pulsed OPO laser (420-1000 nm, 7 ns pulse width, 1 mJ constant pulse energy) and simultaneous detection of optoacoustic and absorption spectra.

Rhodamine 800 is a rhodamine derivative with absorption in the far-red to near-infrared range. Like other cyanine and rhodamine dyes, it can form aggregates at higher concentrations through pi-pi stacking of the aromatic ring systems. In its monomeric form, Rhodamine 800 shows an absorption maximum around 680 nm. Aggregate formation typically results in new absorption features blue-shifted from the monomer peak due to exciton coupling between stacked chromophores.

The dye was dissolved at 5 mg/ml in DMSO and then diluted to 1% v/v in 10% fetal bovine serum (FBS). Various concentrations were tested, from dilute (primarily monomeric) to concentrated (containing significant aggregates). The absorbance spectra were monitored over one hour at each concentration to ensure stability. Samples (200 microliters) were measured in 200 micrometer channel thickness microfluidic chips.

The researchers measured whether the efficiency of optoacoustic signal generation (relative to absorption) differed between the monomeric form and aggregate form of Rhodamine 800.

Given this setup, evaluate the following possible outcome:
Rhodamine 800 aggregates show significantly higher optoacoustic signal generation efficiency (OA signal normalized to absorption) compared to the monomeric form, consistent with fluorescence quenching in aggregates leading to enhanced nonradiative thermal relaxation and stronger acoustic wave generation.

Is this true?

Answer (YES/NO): NO